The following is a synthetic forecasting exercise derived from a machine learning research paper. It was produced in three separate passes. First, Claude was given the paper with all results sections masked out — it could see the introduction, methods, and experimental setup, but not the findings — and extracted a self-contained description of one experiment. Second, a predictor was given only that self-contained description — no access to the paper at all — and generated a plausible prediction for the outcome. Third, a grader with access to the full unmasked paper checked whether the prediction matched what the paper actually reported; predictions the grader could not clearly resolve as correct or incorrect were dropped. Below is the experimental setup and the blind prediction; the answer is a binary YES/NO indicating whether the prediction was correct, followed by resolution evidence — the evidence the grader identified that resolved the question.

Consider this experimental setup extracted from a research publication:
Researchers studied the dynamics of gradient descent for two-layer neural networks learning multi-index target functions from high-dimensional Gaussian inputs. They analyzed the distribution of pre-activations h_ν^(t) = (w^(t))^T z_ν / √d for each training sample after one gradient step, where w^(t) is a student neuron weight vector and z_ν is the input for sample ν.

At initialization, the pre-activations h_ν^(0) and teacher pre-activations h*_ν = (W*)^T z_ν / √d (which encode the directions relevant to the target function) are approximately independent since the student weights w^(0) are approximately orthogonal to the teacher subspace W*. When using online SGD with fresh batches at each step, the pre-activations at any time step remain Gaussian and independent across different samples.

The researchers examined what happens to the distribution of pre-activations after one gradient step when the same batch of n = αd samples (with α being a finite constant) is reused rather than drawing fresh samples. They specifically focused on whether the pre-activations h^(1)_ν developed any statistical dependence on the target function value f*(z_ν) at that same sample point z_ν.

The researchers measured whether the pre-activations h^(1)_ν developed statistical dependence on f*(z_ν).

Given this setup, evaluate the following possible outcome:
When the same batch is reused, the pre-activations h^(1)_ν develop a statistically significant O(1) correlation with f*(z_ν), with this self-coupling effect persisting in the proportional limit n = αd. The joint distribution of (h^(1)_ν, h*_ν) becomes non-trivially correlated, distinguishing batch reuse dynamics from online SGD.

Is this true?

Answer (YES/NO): YES